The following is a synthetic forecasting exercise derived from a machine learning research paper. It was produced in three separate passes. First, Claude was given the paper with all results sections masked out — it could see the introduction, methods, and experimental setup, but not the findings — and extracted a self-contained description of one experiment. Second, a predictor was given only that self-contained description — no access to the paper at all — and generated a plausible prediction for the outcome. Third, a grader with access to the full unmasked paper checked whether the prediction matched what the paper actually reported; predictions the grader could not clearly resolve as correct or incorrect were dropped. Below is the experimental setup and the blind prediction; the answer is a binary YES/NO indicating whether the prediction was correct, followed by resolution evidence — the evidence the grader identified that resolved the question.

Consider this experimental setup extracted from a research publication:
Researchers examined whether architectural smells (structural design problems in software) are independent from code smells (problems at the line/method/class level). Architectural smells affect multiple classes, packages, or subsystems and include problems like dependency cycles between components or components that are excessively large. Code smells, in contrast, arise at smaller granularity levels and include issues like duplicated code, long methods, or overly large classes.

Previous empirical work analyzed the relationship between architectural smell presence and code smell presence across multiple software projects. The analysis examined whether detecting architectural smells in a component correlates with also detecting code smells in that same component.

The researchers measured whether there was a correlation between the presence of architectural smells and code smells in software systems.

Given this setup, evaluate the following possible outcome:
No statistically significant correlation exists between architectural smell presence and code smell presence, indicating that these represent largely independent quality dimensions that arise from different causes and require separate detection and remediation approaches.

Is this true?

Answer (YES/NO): YES